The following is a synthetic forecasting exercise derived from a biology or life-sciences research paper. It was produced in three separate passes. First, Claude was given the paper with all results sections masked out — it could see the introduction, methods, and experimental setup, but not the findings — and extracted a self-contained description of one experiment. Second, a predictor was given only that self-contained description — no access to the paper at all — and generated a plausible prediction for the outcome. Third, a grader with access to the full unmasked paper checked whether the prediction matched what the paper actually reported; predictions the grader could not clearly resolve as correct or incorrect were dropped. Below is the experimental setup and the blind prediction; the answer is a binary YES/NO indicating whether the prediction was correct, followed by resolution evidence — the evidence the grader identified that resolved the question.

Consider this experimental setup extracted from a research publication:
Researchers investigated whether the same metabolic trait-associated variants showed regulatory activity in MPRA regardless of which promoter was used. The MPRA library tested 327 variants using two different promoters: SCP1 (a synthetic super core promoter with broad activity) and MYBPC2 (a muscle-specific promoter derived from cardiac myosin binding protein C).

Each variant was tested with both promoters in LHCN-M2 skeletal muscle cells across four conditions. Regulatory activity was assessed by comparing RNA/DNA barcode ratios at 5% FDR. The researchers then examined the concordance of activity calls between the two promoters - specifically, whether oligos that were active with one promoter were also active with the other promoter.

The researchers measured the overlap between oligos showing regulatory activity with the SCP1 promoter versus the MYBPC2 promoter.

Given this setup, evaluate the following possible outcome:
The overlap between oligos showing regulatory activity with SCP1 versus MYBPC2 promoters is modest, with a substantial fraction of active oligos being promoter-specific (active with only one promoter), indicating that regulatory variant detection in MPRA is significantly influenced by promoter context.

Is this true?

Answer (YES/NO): YES